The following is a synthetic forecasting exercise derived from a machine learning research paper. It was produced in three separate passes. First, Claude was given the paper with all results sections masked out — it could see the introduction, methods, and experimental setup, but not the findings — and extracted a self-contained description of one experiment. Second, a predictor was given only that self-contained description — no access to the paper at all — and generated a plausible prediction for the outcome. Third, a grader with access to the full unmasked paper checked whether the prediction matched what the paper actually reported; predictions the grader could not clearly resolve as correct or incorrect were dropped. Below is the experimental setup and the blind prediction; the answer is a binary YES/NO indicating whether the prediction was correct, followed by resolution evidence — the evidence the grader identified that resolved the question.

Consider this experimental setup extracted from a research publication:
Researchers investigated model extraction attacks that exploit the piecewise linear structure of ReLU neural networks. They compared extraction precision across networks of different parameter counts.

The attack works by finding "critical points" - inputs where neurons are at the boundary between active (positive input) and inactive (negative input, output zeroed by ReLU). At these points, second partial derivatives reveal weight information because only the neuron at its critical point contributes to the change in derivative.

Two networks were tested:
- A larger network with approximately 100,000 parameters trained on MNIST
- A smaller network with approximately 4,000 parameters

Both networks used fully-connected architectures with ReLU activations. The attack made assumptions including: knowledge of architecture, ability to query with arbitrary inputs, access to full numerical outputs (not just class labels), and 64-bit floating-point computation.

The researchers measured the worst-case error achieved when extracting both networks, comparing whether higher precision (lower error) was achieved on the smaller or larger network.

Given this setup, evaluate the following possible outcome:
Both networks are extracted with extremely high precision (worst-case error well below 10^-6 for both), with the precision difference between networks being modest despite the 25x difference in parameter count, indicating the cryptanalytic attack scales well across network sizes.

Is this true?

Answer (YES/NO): NO